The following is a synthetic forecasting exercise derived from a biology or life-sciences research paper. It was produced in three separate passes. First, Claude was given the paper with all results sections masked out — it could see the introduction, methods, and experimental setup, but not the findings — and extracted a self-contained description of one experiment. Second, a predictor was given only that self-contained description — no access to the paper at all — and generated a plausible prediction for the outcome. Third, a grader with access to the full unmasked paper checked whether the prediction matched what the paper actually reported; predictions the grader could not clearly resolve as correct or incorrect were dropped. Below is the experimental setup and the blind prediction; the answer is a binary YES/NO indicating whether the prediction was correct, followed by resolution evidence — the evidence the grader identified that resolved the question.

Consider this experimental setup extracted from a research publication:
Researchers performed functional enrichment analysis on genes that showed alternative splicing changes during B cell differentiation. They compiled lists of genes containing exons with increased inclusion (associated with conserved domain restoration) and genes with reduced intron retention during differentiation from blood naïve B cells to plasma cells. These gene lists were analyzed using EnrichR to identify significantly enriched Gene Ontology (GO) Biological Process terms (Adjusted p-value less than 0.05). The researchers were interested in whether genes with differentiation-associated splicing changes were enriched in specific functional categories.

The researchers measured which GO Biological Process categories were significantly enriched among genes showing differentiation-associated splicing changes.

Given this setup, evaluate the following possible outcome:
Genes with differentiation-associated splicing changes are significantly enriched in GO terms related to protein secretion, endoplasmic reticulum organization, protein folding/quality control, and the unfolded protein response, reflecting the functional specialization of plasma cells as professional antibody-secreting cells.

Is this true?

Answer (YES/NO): NO